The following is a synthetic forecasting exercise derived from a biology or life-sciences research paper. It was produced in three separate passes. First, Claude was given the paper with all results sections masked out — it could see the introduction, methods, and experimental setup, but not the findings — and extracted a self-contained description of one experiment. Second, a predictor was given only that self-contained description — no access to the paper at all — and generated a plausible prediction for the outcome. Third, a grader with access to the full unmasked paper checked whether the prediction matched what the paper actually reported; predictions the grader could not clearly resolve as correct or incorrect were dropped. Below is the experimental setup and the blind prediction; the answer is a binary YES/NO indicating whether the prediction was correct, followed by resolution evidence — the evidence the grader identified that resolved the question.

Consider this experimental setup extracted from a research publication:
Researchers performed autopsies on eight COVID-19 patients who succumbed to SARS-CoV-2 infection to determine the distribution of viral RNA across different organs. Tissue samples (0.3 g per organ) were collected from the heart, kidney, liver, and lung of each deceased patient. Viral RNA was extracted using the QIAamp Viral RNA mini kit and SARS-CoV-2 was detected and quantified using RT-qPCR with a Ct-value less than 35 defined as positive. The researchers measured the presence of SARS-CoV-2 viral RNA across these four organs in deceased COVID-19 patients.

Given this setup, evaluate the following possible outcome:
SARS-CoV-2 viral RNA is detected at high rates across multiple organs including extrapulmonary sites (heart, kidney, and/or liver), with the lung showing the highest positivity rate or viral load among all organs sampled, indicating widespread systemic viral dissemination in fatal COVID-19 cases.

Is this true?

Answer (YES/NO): NO